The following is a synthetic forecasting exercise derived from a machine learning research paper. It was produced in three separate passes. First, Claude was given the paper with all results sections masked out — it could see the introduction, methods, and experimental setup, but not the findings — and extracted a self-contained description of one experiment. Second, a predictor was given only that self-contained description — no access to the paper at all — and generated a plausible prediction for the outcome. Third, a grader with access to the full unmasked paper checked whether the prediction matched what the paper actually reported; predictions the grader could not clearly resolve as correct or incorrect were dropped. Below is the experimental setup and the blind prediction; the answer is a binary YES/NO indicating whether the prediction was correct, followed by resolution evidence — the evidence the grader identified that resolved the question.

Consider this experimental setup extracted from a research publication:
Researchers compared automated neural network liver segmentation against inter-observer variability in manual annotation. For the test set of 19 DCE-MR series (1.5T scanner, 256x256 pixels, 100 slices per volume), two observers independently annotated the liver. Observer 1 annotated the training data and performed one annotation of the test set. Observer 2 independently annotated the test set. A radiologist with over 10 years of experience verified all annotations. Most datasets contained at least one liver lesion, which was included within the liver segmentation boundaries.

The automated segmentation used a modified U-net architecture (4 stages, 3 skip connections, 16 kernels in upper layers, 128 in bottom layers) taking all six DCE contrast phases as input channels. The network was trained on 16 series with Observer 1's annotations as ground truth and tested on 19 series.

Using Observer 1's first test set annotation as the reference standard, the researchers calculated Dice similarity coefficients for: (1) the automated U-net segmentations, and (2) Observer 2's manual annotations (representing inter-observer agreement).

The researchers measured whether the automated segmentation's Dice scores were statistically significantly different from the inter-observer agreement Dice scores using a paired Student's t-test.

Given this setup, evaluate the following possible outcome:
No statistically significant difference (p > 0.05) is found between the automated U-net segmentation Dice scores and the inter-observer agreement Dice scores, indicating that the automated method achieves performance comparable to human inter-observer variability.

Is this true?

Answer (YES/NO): NO